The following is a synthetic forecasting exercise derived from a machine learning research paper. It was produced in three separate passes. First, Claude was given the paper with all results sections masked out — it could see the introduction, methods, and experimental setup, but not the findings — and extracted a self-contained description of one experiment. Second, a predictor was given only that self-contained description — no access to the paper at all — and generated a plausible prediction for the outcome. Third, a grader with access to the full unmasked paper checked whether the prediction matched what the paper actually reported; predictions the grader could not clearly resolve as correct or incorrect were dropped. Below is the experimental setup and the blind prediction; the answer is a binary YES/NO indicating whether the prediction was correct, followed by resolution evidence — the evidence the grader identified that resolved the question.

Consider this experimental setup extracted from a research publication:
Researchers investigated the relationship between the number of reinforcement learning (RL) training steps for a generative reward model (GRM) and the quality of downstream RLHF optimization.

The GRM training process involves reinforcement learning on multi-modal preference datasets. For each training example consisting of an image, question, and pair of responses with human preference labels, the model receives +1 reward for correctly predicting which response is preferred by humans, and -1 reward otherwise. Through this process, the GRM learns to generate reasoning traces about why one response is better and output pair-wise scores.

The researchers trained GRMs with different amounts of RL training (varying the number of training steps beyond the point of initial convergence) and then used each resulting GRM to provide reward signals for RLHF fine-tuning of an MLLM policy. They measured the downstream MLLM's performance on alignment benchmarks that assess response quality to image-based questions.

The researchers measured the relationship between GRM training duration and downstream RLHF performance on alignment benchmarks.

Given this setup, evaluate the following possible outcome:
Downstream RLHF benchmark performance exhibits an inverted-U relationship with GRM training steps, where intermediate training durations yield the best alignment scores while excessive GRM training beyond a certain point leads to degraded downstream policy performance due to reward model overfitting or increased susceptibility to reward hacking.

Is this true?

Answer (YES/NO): NO